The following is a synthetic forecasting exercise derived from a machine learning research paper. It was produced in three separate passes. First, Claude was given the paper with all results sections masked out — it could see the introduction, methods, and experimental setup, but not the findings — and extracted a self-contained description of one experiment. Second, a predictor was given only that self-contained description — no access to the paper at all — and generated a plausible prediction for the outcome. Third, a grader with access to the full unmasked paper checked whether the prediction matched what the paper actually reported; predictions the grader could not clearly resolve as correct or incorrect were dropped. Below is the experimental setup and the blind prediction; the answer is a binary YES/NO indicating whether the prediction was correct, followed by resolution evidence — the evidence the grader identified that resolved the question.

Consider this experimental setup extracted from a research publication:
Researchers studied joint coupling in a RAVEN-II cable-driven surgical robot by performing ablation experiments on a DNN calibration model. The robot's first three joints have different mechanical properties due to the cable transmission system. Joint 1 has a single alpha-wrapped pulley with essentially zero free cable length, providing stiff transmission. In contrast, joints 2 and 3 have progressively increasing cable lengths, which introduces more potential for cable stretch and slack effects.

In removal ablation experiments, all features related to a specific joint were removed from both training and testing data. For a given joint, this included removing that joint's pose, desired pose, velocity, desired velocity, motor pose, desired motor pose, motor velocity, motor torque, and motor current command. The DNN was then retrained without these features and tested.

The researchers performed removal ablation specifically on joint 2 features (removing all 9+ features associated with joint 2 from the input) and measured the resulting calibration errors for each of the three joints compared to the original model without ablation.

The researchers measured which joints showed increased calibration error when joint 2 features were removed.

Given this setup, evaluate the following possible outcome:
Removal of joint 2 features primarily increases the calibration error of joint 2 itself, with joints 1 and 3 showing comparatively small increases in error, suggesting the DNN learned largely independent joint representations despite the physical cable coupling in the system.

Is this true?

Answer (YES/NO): NO